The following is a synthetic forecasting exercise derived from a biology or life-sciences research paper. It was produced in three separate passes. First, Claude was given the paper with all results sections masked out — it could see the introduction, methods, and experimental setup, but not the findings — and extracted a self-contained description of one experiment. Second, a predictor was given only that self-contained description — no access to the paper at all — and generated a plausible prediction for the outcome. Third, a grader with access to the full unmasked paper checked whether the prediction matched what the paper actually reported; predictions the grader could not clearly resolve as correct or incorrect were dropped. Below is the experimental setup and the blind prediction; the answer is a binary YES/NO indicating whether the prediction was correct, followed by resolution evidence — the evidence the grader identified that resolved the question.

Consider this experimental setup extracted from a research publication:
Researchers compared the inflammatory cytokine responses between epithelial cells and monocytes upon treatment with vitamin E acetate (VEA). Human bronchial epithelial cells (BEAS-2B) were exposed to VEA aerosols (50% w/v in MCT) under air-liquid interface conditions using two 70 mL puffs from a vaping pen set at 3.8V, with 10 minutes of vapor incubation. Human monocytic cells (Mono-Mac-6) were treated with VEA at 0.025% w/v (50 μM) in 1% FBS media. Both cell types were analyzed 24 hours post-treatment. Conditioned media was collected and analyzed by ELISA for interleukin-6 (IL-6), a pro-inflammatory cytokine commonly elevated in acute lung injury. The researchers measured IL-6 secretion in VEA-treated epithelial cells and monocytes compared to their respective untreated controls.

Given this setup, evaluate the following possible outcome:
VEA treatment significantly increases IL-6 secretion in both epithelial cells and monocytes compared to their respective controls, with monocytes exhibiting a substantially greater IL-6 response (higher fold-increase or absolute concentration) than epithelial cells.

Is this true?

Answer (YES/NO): NO